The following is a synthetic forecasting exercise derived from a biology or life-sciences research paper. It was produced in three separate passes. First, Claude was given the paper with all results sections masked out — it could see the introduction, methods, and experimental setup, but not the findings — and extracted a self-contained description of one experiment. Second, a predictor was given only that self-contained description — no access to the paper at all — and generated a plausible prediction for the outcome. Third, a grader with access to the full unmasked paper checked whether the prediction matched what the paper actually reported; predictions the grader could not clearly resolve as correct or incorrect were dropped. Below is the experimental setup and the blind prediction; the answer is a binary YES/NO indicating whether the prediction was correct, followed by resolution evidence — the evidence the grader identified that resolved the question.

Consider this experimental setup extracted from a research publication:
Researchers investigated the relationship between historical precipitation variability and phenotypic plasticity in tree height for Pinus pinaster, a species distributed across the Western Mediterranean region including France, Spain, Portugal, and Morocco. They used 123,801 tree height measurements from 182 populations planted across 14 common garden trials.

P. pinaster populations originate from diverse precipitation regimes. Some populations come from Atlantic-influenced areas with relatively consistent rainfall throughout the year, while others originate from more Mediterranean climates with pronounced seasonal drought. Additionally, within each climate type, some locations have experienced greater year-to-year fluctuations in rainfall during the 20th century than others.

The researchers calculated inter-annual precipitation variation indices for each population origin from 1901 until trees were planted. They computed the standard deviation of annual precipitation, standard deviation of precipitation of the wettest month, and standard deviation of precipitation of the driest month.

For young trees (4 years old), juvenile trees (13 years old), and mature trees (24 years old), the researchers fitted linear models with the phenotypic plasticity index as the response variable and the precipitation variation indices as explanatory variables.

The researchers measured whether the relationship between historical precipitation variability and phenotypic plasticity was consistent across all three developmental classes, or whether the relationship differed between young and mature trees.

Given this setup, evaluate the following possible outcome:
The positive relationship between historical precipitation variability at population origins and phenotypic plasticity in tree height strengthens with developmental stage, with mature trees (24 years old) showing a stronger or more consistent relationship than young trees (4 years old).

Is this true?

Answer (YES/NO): NO